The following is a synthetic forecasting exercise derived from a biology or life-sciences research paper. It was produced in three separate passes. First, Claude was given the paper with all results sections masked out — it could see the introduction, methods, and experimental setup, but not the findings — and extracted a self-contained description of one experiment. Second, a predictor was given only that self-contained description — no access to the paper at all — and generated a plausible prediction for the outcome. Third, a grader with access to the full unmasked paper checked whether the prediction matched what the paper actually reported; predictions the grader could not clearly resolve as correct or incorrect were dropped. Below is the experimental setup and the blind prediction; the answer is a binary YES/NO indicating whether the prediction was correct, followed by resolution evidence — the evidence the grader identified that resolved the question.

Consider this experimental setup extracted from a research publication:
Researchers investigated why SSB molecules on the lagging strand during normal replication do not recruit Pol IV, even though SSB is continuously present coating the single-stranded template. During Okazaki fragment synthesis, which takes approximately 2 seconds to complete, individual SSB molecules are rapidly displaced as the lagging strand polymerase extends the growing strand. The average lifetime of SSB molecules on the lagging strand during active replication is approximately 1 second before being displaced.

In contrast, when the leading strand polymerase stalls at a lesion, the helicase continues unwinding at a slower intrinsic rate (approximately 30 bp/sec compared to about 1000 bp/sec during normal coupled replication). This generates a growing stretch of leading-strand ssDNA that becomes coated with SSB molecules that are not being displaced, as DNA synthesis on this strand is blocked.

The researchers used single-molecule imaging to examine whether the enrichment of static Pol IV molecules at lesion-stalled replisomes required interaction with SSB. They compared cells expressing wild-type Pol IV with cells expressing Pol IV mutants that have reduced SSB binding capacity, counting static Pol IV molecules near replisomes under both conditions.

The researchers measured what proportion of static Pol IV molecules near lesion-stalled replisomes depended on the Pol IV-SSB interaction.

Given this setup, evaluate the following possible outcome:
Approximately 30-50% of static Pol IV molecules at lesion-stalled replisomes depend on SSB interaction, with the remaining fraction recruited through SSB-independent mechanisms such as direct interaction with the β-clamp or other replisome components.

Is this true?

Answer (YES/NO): NO